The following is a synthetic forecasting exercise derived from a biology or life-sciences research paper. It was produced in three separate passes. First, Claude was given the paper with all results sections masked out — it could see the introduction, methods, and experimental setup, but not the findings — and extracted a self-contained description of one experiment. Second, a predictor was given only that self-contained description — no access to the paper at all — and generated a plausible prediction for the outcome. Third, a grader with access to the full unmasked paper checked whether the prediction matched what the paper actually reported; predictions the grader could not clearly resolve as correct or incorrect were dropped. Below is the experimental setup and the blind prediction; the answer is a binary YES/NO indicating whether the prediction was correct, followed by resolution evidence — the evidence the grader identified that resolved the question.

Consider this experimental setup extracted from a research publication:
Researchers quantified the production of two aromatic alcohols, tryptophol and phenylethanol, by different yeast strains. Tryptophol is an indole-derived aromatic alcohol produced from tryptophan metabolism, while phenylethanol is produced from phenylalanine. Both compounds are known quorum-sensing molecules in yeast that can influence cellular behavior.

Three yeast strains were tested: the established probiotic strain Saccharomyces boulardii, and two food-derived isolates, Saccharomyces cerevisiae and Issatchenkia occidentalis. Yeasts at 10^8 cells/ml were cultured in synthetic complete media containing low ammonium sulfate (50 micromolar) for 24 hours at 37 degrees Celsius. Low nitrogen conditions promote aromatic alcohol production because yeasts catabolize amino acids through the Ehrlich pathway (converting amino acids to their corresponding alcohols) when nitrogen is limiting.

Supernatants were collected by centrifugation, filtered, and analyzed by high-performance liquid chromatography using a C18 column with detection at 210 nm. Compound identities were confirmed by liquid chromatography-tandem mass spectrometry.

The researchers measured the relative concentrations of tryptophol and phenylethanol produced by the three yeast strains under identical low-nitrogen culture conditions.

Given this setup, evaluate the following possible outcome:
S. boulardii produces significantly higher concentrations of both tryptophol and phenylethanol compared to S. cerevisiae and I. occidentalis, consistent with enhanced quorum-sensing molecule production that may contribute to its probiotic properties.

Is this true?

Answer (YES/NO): NO